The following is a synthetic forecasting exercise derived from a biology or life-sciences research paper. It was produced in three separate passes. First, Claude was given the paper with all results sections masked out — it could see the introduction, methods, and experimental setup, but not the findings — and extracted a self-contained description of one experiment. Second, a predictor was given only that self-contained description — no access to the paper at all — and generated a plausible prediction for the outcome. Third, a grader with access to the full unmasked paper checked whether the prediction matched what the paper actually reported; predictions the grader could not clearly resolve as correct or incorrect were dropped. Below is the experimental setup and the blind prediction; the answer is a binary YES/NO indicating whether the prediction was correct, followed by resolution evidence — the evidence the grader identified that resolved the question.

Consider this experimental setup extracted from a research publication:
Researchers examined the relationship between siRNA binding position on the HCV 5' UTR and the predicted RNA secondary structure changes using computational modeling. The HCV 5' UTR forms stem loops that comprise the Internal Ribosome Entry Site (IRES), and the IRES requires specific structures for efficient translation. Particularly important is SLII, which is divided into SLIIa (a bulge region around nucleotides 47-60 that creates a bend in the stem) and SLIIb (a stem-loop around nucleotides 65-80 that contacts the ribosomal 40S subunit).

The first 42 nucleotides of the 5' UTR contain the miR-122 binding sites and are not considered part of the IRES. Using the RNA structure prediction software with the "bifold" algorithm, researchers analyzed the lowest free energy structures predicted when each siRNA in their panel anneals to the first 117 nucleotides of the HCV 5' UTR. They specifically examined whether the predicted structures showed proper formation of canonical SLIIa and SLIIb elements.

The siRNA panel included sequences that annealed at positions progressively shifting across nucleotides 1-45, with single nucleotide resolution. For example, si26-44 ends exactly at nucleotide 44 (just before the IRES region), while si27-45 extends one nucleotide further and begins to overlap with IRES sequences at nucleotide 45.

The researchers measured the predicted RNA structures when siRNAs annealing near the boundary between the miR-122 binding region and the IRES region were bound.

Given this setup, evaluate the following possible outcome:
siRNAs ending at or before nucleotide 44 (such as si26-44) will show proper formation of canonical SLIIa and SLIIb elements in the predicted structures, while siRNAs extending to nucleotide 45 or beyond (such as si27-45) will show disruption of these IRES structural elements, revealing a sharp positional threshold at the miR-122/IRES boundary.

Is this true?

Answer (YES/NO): YES